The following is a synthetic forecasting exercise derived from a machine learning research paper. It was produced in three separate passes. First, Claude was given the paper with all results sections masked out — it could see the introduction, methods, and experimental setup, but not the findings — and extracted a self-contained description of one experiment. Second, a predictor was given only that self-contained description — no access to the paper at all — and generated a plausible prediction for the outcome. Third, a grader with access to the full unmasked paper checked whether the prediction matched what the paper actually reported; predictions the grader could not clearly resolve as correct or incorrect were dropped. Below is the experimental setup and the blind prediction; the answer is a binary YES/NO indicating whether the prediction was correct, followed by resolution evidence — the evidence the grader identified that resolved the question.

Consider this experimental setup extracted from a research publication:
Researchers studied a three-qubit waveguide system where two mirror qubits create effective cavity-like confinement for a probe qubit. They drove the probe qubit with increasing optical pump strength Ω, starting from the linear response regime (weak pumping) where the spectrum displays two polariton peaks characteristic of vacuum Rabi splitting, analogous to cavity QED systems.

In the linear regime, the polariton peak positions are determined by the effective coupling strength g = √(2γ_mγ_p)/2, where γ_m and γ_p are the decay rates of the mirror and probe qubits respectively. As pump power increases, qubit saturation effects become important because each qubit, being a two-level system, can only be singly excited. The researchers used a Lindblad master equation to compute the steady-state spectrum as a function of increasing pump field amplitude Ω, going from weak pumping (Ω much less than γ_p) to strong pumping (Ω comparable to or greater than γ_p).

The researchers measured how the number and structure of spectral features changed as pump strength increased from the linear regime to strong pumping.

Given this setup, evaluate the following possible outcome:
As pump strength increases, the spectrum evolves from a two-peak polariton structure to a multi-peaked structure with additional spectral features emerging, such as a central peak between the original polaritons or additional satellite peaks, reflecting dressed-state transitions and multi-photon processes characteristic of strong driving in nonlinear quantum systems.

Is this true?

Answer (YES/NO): YES